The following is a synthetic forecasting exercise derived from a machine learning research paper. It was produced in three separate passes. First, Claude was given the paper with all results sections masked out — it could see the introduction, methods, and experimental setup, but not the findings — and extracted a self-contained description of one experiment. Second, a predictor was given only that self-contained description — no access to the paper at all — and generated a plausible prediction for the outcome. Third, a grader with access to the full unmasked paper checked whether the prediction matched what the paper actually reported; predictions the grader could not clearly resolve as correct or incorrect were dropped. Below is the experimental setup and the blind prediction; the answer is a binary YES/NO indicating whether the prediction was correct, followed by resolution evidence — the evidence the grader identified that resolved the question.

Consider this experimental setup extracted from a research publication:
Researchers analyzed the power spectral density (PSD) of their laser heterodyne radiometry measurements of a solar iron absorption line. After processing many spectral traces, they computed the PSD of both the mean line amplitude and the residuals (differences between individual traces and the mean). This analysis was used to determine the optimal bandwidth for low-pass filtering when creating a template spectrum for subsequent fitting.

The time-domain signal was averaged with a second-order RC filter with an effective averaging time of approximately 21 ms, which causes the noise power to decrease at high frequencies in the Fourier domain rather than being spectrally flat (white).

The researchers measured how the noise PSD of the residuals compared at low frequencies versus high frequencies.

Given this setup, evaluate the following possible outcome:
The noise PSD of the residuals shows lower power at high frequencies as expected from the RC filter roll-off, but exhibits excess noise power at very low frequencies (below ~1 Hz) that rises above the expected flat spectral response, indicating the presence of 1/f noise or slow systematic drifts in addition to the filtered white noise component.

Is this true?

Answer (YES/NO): NO